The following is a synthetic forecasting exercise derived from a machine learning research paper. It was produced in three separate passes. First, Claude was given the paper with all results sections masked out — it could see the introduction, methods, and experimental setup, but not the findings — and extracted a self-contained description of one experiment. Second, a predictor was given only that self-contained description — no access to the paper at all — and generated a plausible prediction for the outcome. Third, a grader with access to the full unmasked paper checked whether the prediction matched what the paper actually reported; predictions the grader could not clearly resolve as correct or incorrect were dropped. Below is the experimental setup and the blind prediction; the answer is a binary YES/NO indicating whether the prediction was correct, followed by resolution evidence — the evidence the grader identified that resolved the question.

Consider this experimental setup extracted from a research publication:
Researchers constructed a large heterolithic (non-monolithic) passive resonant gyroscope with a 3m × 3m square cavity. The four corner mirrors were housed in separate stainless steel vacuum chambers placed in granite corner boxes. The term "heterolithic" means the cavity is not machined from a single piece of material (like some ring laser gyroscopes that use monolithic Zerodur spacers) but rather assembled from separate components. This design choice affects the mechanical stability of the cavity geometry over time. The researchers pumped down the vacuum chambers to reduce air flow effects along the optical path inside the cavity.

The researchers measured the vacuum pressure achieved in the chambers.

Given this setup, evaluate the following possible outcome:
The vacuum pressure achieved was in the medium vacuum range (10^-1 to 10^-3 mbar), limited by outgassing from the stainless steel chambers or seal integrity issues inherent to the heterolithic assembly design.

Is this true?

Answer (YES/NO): NO